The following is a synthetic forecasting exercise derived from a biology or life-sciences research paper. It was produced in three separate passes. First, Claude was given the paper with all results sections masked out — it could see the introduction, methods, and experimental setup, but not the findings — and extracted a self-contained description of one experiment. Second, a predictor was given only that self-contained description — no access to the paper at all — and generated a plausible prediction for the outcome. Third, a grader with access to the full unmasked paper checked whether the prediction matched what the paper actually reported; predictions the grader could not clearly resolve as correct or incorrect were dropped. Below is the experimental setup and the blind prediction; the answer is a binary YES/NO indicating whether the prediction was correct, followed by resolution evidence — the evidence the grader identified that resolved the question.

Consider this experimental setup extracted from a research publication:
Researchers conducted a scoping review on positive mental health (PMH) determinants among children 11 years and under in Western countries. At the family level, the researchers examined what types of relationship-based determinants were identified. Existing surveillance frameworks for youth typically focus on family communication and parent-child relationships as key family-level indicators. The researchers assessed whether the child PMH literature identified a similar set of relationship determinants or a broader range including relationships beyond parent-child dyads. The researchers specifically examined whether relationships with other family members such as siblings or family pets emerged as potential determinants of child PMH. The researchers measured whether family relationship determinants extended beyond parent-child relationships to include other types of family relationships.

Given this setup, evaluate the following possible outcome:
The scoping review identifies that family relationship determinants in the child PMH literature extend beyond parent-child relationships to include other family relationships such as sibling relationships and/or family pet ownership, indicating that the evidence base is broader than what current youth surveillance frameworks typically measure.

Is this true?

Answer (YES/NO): YES